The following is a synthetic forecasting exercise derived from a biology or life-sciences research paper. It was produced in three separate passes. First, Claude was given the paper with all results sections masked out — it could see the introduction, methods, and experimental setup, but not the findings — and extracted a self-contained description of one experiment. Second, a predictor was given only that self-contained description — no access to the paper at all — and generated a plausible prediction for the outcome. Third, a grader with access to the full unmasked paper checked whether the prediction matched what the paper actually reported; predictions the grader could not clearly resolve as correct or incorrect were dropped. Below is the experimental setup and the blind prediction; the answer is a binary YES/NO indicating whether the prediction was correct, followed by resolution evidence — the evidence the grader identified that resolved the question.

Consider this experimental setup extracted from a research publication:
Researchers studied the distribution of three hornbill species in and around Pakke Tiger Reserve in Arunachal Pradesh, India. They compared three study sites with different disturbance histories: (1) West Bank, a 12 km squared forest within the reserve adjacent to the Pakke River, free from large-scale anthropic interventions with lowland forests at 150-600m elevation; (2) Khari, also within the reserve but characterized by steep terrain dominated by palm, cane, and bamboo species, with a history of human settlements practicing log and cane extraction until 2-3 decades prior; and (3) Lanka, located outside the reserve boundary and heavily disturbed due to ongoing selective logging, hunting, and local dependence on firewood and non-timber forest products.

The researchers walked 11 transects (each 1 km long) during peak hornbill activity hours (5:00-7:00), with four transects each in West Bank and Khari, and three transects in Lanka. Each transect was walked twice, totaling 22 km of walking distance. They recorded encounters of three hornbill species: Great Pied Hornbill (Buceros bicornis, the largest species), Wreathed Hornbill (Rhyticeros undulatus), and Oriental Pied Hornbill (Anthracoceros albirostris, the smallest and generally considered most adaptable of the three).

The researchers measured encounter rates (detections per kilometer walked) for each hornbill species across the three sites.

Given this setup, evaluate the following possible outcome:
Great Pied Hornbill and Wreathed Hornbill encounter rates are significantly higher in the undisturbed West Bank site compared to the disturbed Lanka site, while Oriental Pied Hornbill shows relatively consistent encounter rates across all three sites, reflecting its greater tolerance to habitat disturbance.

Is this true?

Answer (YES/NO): NO